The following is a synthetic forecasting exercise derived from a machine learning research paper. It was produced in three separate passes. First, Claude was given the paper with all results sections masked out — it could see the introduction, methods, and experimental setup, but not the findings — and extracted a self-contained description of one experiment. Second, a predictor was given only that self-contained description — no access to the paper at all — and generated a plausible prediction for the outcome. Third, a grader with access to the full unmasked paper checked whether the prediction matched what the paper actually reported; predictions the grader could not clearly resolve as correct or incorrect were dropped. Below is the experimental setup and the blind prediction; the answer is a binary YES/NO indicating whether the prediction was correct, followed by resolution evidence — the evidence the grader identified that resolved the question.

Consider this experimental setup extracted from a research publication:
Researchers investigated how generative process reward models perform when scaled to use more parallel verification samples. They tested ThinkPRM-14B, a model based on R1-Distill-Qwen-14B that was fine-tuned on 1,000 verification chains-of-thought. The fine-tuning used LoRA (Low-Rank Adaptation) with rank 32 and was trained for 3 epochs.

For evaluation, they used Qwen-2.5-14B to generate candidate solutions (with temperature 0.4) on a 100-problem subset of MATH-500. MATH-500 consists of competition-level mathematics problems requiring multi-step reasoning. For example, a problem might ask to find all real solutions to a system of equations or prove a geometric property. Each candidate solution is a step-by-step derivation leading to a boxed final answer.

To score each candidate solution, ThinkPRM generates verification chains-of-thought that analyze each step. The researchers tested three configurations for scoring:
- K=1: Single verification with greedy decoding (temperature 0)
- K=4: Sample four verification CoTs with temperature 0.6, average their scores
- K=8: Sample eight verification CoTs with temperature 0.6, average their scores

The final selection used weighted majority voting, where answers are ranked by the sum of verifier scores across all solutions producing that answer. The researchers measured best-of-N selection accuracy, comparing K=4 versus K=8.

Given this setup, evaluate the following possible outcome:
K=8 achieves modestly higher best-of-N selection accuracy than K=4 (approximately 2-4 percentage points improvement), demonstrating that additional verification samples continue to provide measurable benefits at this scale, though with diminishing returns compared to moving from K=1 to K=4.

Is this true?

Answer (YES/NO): NO